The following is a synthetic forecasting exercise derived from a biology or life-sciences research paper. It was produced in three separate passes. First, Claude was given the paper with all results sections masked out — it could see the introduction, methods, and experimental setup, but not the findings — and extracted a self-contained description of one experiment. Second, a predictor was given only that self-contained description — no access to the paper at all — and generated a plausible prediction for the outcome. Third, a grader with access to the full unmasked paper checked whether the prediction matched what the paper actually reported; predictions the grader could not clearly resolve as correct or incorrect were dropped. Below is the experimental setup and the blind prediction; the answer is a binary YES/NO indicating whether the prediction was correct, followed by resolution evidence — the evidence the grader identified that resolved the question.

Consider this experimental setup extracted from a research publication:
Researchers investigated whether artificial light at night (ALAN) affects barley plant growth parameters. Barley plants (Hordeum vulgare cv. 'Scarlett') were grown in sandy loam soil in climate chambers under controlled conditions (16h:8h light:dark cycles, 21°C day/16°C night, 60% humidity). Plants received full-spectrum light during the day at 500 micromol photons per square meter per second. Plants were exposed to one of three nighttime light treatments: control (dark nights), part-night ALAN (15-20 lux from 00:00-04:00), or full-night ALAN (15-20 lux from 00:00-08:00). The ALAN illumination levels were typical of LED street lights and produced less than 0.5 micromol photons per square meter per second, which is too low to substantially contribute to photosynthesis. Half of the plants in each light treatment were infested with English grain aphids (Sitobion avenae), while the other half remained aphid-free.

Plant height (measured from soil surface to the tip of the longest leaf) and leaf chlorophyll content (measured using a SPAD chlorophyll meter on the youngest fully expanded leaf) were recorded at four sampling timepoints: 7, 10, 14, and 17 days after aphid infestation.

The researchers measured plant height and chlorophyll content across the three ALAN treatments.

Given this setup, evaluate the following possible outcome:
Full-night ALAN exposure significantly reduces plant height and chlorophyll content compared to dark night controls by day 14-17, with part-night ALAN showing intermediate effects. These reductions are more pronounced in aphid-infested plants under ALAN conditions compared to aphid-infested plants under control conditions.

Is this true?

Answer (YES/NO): NO